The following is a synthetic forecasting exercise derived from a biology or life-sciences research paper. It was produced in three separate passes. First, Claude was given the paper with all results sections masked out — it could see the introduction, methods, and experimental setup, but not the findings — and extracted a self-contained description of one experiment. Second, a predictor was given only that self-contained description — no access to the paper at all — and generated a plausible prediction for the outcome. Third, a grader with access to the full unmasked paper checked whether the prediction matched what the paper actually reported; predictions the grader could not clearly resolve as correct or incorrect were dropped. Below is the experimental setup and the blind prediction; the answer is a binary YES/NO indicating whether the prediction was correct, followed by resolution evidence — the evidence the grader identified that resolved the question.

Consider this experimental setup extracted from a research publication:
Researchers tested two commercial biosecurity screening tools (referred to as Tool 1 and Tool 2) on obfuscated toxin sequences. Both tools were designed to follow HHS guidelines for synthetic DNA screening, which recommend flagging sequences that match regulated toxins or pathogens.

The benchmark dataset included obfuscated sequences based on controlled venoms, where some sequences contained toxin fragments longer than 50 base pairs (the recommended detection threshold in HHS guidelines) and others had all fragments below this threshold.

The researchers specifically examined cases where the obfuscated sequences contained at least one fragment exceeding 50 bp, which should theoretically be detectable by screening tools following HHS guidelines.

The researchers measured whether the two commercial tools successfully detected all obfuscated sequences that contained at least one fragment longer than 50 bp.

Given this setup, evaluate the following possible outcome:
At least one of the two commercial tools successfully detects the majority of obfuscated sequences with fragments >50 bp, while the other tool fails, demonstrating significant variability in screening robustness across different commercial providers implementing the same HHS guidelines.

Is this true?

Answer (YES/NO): NO